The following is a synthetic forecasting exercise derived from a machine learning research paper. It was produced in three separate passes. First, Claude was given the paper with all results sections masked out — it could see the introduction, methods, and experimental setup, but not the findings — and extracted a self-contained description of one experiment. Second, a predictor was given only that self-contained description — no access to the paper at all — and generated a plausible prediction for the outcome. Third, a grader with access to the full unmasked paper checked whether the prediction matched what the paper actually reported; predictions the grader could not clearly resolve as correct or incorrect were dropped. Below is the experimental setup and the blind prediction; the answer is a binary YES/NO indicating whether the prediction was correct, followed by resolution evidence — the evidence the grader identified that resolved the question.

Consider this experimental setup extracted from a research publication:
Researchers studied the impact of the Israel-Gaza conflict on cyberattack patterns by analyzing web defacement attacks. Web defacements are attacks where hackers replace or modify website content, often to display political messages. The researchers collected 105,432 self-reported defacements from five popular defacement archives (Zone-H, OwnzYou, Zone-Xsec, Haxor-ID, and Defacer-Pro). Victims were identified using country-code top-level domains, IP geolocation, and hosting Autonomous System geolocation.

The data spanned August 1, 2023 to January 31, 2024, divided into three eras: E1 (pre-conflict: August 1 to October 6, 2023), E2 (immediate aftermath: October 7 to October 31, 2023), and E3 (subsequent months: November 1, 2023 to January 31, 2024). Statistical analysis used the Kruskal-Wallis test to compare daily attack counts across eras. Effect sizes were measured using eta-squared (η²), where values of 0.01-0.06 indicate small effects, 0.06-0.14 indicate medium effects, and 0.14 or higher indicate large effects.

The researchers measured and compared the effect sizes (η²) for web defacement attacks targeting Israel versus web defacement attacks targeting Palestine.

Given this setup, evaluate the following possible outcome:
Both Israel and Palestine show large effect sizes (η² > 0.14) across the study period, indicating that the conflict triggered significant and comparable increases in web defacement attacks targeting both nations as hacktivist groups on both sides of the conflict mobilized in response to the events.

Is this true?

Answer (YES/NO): NO